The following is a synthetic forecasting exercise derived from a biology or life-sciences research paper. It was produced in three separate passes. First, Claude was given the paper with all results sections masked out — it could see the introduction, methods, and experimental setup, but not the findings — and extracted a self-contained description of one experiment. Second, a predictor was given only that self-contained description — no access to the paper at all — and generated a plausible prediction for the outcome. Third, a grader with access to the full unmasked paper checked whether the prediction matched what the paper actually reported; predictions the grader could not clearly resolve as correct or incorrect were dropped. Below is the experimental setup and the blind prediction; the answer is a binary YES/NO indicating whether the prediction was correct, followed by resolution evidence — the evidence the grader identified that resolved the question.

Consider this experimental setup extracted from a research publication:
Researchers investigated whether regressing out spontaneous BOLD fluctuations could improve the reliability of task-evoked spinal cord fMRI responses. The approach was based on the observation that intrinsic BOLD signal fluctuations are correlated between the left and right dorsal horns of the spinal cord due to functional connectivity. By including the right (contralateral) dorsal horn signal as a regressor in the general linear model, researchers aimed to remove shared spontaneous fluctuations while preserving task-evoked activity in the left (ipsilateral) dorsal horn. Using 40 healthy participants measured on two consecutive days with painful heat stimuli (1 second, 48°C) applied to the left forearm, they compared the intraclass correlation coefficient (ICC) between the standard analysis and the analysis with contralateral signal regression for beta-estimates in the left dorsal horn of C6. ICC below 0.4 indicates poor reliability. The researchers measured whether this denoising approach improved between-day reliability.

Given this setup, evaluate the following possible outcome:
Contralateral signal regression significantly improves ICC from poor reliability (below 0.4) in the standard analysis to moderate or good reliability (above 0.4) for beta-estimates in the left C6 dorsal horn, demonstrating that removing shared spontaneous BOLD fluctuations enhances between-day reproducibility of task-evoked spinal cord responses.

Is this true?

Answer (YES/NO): NO